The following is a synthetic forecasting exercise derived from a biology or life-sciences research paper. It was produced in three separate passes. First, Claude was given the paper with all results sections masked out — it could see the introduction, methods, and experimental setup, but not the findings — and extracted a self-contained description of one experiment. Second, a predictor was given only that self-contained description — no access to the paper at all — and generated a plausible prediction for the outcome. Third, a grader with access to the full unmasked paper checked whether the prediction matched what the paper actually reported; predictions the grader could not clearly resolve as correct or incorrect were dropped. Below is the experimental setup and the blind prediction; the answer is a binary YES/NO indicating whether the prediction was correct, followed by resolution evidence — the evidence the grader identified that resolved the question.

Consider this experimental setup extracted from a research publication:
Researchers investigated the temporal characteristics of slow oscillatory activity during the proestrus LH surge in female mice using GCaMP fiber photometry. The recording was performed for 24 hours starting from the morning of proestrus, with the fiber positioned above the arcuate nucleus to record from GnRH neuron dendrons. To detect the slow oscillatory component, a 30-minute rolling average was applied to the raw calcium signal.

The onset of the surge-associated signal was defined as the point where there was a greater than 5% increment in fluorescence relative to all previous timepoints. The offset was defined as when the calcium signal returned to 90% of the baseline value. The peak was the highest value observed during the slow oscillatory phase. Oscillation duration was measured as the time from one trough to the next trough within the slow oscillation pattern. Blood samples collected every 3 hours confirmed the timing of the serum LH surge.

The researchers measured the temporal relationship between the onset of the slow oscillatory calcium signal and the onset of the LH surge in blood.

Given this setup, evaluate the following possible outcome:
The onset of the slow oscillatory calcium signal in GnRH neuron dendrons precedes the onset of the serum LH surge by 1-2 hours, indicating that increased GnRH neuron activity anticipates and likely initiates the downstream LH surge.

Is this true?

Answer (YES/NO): NO